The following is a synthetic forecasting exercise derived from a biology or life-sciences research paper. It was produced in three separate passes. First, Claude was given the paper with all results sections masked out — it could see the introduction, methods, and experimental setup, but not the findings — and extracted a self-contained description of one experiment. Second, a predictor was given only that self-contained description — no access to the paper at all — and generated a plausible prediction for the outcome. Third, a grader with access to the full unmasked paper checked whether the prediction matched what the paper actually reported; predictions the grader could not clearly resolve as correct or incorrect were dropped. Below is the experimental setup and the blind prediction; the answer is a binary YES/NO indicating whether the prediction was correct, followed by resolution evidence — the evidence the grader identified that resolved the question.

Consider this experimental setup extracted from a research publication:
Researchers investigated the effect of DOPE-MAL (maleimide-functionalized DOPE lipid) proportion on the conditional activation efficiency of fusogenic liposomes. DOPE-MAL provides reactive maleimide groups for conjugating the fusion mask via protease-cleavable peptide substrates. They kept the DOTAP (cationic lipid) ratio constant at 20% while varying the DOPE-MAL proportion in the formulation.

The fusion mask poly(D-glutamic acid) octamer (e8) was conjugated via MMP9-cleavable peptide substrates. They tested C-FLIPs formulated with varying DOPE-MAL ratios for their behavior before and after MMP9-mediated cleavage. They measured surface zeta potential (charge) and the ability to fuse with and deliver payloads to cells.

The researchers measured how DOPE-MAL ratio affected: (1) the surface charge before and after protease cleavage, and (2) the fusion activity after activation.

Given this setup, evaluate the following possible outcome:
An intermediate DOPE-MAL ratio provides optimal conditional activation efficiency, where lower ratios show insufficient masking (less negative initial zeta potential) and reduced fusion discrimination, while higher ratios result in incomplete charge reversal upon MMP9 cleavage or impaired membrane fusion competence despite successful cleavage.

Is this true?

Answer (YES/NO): YES